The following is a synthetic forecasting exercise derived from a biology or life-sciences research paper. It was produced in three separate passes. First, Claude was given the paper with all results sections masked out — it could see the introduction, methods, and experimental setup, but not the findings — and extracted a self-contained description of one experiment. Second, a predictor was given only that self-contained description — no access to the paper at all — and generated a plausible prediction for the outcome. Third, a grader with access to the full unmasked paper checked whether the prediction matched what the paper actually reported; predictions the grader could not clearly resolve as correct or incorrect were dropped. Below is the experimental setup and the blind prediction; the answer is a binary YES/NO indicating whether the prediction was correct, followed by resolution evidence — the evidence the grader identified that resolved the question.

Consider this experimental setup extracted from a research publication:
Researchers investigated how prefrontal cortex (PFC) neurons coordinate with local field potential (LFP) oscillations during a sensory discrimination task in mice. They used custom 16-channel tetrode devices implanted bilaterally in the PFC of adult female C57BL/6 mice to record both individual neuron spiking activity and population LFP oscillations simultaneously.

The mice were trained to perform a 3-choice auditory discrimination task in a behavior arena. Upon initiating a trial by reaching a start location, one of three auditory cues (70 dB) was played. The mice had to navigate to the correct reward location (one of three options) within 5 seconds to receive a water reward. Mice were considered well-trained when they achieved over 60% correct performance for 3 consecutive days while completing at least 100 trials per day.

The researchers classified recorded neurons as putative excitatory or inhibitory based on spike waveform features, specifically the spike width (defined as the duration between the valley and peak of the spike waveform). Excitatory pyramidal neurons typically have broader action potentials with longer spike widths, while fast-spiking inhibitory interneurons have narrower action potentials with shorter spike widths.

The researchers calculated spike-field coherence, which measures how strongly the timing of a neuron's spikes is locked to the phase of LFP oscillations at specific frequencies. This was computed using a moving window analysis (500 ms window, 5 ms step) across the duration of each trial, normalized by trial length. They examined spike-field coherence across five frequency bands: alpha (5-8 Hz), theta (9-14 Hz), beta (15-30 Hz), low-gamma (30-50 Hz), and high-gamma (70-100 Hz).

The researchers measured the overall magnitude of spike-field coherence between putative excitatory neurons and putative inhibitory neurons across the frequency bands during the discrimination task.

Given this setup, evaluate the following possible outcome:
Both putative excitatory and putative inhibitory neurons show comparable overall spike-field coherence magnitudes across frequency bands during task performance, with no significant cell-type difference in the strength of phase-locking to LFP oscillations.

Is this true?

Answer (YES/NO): NO